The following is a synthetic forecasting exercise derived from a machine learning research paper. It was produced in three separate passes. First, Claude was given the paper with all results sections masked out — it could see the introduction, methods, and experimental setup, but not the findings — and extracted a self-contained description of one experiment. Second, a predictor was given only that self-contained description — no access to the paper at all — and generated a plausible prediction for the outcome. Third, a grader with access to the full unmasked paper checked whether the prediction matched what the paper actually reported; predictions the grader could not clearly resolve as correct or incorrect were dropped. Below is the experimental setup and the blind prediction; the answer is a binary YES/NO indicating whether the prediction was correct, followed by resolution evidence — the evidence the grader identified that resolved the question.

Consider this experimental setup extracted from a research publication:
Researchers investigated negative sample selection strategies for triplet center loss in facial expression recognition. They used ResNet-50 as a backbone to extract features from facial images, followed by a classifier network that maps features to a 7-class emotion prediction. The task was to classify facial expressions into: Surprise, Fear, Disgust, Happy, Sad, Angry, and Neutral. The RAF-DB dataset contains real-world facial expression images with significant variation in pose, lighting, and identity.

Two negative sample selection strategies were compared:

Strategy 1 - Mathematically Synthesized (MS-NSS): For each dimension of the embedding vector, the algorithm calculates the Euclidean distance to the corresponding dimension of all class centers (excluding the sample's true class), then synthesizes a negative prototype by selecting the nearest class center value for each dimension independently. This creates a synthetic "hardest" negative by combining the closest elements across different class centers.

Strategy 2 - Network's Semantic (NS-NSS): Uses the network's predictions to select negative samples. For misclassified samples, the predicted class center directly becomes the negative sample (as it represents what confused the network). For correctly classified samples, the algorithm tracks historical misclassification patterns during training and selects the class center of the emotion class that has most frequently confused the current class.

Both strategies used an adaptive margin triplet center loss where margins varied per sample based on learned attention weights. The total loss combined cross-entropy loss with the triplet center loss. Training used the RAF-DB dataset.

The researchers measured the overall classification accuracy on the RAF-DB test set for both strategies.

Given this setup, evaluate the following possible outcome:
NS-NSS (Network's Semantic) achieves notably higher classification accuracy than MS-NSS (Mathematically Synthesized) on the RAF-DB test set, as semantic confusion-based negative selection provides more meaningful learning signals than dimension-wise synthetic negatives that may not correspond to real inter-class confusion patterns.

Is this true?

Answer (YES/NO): NO